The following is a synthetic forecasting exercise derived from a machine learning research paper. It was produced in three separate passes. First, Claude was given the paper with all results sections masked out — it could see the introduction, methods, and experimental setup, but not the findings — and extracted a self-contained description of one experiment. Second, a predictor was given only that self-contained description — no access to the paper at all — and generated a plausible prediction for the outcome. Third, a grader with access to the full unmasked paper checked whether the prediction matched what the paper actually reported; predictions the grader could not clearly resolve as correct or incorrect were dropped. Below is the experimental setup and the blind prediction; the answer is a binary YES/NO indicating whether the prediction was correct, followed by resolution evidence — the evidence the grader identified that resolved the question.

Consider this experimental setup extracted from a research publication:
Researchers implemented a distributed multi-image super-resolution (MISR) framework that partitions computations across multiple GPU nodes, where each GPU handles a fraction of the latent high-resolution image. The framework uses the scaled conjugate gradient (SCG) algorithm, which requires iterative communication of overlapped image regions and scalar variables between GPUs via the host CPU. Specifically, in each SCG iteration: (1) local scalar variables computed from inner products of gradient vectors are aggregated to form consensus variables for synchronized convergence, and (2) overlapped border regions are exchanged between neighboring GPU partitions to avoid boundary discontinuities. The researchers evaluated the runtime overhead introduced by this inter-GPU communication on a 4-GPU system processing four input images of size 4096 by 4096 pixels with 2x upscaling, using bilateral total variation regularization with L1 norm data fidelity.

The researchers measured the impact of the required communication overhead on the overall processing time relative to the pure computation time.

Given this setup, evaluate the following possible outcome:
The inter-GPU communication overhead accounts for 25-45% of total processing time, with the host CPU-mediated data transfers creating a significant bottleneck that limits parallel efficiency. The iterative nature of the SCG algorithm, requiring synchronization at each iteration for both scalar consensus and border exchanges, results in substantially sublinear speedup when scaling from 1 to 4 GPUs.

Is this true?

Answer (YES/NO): NO